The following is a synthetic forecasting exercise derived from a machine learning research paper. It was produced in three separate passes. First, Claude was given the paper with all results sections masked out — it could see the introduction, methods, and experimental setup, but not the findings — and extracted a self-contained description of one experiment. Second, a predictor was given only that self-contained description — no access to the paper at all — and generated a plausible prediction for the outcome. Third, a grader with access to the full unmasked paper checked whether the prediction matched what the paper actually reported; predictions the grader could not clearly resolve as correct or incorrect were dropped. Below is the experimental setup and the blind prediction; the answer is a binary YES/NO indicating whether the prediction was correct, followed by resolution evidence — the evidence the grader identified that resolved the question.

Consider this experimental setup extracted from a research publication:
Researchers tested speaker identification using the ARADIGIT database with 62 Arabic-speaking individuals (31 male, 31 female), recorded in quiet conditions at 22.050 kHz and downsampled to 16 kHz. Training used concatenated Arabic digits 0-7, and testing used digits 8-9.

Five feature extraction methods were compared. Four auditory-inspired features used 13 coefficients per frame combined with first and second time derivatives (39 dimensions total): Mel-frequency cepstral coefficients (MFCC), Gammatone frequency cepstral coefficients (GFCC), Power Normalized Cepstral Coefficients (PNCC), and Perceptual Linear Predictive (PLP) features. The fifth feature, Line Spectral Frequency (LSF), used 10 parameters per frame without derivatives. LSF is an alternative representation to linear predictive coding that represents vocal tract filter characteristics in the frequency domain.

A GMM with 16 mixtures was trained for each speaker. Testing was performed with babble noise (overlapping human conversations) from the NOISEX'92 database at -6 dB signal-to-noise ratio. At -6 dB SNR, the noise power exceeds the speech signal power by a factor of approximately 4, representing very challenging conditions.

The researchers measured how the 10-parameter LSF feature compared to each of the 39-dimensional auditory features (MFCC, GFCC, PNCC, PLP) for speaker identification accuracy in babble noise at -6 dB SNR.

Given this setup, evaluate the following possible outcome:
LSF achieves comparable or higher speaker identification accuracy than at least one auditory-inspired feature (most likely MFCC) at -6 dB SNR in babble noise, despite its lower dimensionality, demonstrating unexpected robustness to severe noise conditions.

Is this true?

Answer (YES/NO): YES